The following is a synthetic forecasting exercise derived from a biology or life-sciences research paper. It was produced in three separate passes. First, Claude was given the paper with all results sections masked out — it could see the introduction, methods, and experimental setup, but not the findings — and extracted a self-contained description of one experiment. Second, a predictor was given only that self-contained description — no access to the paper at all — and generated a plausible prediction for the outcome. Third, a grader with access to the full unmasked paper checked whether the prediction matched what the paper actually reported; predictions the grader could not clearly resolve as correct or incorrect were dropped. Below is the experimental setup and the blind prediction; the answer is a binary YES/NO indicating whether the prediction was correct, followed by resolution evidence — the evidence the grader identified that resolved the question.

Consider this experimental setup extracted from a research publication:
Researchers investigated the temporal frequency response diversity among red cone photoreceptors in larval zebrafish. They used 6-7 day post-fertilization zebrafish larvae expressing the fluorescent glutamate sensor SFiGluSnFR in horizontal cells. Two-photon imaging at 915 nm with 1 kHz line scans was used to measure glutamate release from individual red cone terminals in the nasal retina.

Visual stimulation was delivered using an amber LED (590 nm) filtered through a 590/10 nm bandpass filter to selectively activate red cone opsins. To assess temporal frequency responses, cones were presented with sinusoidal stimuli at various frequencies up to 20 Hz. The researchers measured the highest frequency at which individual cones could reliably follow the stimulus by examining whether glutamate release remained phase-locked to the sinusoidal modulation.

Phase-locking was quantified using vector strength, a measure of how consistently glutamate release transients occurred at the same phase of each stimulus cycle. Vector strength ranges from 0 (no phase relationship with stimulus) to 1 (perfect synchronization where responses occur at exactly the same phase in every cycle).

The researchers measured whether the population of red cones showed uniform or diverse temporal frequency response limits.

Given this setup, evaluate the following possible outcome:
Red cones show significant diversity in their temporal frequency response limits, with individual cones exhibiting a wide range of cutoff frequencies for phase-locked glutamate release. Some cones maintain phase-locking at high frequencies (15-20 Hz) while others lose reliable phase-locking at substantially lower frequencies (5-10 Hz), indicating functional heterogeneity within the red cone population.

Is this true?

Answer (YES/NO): YES